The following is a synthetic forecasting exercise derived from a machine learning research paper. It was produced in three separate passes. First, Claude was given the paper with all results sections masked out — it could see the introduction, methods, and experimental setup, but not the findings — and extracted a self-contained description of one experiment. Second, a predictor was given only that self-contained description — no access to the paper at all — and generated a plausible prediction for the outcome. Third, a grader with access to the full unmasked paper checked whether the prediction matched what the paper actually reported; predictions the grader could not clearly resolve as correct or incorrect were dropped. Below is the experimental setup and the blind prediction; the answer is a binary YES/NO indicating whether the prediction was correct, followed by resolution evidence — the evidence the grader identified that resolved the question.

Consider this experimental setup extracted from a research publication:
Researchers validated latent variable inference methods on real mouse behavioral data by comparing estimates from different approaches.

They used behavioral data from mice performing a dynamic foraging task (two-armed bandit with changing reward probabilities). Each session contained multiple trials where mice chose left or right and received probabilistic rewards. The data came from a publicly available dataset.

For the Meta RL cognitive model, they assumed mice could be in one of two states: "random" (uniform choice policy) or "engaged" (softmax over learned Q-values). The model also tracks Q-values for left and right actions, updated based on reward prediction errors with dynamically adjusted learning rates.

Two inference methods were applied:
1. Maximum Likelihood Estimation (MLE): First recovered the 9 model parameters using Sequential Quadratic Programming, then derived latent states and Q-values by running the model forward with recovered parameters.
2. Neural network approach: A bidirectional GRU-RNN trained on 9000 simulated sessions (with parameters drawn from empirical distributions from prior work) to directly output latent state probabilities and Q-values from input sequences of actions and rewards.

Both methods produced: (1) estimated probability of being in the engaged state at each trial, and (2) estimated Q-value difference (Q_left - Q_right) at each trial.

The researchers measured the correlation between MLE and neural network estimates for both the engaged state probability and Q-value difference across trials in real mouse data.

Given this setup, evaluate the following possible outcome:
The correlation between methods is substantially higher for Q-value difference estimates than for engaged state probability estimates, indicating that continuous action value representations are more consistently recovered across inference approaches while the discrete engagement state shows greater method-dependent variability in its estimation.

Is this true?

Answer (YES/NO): YES